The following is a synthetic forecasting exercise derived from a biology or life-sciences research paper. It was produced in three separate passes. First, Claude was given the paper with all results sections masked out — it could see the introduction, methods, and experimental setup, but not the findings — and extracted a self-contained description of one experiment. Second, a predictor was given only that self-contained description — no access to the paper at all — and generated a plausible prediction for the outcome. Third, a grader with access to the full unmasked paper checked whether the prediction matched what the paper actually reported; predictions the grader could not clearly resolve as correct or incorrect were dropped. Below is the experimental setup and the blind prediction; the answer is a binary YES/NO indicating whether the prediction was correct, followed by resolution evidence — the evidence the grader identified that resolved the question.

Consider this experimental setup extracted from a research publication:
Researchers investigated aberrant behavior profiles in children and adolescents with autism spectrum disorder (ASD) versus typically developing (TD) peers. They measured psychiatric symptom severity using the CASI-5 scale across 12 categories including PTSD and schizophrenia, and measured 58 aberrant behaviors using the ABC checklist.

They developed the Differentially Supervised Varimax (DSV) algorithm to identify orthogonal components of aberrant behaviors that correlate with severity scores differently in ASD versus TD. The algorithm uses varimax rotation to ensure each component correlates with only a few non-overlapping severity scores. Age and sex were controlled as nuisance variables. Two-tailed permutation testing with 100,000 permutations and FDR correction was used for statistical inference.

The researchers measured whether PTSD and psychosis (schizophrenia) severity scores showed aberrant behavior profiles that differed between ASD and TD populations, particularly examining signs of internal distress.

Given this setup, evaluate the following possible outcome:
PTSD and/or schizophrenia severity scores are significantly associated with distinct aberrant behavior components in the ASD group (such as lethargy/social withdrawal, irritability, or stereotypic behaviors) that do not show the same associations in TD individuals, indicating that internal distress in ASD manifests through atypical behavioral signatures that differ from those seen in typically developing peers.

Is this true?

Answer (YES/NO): YES